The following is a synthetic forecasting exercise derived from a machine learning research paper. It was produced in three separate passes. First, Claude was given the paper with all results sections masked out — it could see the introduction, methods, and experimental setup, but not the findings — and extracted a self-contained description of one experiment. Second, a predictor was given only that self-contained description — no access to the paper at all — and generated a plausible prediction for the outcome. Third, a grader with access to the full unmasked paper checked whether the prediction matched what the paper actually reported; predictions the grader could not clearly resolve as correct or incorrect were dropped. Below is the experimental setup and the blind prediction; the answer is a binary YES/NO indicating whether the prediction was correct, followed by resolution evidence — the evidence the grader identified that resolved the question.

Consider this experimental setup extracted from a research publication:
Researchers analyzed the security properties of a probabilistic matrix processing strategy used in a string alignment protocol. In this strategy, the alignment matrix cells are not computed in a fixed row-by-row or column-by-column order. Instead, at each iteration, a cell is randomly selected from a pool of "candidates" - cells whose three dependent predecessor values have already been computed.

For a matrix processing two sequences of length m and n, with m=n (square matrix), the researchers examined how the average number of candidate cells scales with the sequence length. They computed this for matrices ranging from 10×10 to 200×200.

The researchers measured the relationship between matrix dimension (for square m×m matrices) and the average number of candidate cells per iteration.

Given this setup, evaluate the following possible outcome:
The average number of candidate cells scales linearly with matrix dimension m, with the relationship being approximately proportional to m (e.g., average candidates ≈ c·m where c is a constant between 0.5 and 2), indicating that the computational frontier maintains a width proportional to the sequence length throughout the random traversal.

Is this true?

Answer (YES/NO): NO